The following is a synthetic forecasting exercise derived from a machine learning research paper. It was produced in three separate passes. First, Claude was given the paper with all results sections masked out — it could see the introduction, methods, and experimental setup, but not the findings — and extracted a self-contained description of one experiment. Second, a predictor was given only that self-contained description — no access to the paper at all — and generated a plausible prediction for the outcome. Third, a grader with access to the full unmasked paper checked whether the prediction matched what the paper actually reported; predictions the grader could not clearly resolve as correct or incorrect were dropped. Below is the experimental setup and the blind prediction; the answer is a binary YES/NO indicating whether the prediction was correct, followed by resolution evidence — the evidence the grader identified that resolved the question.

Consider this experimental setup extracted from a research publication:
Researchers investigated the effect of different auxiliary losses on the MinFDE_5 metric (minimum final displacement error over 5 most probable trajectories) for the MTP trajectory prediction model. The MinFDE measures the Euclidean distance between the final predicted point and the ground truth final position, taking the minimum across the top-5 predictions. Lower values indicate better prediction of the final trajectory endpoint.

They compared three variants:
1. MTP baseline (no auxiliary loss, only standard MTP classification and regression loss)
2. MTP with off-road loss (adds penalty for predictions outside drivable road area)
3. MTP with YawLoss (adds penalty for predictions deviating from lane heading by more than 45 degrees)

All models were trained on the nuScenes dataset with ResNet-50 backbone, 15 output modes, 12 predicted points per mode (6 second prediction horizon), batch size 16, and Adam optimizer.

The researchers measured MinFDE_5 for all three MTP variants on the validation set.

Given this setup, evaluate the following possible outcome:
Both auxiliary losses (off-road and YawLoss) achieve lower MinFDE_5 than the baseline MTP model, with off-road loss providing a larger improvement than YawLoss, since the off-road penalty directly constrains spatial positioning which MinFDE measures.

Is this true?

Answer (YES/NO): YES